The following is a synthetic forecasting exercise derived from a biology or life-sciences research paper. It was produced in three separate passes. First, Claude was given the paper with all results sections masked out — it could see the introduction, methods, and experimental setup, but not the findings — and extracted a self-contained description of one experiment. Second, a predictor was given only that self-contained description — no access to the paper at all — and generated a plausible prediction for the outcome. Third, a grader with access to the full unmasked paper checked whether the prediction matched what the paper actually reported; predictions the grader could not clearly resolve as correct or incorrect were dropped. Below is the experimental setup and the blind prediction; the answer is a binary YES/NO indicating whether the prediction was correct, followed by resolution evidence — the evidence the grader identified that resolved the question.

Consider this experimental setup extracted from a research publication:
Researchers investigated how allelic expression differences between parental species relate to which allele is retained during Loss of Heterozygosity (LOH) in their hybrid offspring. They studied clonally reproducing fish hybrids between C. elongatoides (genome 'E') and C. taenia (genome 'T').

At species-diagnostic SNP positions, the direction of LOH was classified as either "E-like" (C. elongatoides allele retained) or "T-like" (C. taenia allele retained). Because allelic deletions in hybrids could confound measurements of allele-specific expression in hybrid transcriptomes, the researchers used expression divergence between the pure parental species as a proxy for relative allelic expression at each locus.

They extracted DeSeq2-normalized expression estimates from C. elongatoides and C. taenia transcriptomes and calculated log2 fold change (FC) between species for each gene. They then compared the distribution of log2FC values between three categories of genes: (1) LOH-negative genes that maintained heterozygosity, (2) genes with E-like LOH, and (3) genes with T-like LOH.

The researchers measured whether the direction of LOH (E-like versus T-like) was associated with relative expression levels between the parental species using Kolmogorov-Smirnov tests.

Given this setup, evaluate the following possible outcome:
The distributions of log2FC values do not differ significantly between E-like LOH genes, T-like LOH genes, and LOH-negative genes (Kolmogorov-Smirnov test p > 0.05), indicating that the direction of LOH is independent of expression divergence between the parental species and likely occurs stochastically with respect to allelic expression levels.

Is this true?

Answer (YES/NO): NO